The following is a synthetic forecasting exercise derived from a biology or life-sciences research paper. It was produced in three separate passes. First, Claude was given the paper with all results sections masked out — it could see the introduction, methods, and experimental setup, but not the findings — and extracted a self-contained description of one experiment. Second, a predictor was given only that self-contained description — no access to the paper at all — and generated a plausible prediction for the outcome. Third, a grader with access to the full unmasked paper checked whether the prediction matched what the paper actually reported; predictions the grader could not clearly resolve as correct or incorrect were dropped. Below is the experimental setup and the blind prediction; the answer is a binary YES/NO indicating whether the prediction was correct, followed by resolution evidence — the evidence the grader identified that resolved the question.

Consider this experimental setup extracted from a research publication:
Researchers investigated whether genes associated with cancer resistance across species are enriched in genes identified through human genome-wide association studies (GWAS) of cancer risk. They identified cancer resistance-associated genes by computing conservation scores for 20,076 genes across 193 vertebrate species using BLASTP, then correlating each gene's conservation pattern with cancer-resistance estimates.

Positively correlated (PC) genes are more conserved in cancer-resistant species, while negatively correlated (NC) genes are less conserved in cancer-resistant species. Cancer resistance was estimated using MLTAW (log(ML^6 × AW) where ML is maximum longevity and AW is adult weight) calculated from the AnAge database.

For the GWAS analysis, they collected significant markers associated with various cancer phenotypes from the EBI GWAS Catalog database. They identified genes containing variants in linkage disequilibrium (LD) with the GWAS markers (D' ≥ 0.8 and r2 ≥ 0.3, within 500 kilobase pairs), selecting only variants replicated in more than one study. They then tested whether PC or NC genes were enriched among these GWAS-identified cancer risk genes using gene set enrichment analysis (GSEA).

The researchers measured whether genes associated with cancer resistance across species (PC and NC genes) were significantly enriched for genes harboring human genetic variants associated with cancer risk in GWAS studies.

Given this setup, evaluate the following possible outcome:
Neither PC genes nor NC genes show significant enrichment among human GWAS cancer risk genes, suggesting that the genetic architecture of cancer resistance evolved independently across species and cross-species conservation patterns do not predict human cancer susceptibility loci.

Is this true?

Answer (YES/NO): NO